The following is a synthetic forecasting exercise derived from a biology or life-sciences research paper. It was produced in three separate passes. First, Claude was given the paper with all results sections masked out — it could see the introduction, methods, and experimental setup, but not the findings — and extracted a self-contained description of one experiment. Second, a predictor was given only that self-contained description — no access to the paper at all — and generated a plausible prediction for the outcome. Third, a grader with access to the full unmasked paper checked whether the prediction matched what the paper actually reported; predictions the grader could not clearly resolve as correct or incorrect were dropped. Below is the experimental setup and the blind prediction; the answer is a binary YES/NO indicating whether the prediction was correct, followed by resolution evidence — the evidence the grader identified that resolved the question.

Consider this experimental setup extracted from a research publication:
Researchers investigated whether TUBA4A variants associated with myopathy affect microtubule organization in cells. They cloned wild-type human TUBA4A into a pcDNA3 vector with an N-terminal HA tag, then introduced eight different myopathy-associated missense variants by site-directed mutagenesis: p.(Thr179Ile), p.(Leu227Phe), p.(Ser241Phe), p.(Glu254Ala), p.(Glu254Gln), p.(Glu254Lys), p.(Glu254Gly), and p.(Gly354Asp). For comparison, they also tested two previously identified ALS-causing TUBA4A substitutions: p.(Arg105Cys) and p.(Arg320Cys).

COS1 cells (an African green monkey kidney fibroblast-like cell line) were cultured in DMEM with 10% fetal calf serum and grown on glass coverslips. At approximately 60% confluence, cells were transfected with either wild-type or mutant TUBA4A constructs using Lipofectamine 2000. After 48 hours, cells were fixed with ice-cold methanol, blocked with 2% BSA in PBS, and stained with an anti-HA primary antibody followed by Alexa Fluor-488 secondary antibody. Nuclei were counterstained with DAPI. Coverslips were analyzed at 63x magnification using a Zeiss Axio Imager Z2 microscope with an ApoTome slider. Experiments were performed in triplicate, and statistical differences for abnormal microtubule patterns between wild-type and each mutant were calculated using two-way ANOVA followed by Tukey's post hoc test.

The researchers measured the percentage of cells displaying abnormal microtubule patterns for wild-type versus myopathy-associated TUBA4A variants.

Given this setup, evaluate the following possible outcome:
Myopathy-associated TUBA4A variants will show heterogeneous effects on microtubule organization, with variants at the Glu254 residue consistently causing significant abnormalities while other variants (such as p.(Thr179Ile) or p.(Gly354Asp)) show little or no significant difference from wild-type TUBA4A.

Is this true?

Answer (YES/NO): NO